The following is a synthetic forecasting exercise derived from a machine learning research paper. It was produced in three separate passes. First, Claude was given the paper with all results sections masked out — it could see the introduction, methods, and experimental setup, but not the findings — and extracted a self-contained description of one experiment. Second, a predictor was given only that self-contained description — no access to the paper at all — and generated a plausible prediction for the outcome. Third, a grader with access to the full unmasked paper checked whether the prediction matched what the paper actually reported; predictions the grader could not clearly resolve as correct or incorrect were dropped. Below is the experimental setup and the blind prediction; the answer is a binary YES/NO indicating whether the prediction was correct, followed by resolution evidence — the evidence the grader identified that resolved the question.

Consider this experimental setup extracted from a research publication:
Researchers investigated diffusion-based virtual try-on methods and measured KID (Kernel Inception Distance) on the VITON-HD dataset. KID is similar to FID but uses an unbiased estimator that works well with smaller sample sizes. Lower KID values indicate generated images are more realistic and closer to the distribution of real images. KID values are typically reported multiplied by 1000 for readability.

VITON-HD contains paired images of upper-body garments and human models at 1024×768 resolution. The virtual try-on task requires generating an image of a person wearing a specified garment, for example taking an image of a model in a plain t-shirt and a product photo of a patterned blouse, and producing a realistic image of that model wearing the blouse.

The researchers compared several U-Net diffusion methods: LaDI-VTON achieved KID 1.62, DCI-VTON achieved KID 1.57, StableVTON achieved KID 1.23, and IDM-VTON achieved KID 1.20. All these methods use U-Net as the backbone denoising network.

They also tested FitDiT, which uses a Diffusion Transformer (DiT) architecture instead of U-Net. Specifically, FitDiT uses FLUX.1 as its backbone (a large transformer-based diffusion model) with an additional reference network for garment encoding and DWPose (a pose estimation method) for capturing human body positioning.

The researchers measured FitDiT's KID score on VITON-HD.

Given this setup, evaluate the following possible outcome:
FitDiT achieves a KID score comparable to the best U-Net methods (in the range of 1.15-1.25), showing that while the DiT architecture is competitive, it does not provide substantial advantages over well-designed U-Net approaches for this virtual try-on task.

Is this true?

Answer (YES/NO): NO